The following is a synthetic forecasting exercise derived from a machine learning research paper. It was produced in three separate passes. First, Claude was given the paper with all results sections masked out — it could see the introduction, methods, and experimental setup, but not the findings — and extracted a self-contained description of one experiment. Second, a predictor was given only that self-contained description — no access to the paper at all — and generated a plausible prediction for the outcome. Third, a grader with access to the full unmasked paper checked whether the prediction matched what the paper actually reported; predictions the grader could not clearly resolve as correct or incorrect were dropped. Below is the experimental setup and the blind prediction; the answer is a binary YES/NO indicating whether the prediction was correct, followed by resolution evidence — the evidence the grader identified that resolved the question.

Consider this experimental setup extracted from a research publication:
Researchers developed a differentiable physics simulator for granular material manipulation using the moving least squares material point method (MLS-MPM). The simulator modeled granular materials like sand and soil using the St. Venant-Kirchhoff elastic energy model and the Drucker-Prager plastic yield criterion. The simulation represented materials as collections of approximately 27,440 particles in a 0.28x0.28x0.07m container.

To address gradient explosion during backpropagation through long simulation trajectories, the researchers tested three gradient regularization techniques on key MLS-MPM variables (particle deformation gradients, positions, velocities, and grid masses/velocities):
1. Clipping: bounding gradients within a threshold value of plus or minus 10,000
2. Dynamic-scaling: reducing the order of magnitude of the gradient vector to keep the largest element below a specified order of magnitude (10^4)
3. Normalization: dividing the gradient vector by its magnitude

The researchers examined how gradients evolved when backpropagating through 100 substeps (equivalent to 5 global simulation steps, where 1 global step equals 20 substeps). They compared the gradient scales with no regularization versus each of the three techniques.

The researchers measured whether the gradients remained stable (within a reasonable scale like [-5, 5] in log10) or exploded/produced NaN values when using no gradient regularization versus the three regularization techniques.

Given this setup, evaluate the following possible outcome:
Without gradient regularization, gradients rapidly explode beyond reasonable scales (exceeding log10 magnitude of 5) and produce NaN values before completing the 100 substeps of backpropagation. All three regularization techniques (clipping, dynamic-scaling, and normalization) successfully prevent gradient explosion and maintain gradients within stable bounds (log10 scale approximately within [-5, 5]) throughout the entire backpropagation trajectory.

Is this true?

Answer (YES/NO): YES